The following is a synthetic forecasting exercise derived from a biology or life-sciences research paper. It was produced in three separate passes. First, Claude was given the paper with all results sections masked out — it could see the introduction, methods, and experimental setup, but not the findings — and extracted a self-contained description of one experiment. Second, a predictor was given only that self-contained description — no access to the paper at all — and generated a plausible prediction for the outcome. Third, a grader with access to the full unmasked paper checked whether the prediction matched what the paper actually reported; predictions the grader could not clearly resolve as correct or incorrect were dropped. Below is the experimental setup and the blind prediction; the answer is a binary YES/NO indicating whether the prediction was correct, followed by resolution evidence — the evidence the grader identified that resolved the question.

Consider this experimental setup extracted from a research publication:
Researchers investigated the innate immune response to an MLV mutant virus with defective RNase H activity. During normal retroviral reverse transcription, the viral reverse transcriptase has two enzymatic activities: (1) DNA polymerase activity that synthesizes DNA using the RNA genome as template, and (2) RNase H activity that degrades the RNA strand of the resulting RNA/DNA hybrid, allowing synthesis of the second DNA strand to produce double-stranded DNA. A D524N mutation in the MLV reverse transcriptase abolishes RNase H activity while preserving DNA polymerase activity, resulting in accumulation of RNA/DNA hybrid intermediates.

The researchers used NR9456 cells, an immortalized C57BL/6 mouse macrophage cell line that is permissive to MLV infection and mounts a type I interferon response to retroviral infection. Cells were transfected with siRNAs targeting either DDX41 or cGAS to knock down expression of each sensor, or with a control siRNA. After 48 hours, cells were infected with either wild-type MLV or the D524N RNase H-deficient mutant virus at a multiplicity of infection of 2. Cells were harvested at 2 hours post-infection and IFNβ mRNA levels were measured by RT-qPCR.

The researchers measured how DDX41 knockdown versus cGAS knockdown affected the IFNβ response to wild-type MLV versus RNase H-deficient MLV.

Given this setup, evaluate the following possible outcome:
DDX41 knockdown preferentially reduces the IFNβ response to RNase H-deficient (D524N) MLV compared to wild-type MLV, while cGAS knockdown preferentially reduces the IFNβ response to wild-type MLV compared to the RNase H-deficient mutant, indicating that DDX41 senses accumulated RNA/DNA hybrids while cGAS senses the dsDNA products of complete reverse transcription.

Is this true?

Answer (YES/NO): NO